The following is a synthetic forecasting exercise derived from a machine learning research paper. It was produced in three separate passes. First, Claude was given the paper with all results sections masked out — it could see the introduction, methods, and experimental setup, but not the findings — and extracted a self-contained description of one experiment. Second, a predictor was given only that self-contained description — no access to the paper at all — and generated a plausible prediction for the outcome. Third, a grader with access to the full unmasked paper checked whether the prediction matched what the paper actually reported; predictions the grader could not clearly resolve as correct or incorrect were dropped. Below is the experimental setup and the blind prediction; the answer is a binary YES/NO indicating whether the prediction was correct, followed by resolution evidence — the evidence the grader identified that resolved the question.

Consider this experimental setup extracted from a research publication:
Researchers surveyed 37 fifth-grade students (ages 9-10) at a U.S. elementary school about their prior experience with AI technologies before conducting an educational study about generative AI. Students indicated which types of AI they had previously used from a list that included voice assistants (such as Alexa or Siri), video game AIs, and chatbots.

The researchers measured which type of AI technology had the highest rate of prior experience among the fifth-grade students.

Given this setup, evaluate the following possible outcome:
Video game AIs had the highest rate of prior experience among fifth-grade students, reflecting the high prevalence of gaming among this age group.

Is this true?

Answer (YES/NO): NO